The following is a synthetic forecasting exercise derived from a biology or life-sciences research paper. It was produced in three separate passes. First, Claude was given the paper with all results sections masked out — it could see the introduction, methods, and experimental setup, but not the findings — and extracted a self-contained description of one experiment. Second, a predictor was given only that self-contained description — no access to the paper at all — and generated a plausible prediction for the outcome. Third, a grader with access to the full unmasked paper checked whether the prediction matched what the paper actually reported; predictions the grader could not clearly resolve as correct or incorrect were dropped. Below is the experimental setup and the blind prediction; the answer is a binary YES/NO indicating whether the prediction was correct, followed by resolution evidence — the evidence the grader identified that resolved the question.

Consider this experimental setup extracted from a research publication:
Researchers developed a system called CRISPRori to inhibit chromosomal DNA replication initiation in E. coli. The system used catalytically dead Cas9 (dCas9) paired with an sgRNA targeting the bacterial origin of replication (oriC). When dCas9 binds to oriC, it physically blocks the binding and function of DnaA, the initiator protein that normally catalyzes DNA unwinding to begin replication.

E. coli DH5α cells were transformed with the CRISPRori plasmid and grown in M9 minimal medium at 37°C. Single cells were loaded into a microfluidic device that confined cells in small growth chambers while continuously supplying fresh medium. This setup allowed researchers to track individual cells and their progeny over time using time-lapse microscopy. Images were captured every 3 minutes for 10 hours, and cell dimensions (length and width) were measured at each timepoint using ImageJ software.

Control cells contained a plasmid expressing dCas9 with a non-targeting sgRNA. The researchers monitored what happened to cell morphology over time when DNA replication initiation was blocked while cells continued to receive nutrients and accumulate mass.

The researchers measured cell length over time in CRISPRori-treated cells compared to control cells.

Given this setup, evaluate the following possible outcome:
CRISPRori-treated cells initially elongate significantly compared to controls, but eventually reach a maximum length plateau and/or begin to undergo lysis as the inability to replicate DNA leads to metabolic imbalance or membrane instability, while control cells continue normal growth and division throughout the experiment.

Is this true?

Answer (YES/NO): NO